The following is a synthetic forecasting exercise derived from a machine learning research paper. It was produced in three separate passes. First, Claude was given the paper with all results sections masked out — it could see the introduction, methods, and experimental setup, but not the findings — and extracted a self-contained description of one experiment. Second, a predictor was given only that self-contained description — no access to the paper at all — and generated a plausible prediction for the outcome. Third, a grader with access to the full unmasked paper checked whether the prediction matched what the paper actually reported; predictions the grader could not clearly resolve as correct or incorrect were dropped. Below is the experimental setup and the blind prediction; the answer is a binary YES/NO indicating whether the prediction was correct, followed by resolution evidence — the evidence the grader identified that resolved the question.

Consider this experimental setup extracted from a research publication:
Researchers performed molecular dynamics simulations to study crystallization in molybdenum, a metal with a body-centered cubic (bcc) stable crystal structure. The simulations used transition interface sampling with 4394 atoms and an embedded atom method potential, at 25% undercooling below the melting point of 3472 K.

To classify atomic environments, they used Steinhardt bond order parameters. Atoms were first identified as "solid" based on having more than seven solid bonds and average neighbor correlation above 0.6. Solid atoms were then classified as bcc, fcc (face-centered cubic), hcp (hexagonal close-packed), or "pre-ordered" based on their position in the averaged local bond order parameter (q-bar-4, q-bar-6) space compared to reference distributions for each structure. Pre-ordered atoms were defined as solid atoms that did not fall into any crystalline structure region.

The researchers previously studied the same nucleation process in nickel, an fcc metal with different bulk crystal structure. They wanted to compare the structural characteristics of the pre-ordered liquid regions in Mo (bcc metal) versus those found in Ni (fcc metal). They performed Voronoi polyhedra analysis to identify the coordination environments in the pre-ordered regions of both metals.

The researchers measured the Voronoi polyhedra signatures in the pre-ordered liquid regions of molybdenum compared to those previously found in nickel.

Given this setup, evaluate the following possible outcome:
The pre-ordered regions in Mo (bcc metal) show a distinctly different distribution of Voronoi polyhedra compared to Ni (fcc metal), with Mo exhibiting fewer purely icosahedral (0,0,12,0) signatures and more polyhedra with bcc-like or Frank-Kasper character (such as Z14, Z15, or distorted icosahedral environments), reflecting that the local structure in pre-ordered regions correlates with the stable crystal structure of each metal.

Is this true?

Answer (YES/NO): YES